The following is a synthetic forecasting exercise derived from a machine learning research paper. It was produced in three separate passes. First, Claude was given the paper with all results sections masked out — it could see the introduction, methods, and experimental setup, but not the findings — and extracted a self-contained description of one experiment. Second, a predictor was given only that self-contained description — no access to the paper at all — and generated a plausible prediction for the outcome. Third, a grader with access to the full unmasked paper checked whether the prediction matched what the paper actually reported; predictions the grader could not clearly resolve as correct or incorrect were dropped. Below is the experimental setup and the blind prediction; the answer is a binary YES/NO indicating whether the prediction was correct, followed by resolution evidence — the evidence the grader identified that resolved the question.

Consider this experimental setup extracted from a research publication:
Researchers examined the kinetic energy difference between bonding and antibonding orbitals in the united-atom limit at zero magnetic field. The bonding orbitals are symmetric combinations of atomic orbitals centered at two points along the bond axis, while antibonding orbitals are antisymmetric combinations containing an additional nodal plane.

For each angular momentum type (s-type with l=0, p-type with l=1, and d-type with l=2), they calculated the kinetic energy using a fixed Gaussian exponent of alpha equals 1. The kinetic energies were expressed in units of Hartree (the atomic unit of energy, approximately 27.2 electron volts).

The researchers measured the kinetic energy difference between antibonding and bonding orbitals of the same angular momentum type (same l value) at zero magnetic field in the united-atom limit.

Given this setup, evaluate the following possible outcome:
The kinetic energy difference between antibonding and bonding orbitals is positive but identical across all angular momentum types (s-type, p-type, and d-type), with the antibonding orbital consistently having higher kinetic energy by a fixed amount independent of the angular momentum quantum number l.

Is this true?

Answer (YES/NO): YES